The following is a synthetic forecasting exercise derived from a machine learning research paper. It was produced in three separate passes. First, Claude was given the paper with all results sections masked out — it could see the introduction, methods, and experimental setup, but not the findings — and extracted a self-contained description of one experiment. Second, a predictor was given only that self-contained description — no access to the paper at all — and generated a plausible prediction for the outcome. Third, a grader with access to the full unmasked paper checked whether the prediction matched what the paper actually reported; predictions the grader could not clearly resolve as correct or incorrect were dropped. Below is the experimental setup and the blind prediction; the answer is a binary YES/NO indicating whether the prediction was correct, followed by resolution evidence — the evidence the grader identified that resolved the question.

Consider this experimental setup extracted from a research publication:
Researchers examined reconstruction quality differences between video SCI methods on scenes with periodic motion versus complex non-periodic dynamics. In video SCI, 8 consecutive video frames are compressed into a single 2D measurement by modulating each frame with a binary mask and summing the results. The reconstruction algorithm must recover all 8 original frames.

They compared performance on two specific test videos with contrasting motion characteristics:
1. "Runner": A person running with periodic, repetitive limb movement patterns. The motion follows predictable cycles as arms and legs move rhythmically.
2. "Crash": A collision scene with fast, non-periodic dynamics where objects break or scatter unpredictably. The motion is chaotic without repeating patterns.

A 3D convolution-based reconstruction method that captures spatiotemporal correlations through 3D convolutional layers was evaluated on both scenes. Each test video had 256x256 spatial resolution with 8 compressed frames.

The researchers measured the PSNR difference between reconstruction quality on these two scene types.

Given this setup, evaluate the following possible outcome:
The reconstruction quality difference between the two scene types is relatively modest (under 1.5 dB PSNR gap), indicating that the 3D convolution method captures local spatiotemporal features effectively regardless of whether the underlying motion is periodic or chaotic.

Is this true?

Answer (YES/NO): NO